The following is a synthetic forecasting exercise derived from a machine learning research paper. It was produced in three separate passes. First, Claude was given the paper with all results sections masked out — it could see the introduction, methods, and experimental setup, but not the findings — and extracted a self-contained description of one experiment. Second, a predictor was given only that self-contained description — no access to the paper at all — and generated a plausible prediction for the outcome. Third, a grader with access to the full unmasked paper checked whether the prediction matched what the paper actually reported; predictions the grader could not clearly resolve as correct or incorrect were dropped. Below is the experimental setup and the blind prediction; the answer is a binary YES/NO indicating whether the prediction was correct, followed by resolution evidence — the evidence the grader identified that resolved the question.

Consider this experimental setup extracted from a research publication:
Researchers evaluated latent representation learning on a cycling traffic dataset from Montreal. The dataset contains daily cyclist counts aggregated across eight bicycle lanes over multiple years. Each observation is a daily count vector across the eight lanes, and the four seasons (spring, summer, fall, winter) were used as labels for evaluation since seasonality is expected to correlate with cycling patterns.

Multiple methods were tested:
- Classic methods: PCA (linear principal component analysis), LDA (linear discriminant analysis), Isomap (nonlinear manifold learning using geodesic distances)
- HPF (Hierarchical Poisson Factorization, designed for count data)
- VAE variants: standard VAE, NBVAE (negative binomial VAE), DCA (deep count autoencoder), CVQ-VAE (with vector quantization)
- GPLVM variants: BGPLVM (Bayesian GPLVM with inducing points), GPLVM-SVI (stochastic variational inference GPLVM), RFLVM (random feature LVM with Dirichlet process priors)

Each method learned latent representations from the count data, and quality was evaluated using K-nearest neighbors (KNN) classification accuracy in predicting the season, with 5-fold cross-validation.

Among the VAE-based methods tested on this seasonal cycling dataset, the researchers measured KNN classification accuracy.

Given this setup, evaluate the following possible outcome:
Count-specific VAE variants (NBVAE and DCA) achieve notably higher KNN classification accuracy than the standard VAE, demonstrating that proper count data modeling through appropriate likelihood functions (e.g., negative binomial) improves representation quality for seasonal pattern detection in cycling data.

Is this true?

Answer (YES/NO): NO